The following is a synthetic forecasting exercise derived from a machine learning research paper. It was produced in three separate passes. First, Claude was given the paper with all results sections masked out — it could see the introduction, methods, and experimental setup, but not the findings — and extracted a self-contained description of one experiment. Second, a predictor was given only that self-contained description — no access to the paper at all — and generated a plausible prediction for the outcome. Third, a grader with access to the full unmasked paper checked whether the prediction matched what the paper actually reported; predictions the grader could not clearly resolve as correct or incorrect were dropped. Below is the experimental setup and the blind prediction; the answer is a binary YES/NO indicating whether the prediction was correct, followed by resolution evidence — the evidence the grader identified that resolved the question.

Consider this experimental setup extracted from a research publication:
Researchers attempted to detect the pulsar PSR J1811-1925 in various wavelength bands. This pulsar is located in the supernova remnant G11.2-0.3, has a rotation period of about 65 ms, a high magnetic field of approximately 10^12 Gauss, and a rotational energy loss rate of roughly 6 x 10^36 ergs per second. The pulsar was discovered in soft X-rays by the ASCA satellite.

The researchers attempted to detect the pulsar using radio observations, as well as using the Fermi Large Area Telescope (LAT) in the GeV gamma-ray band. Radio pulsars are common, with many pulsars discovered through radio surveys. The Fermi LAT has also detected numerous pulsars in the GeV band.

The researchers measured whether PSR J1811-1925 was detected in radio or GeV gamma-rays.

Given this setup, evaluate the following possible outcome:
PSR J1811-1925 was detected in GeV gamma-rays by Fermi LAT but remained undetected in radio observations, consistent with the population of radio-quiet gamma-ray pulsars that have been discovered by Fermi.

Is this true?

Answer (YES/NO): NO